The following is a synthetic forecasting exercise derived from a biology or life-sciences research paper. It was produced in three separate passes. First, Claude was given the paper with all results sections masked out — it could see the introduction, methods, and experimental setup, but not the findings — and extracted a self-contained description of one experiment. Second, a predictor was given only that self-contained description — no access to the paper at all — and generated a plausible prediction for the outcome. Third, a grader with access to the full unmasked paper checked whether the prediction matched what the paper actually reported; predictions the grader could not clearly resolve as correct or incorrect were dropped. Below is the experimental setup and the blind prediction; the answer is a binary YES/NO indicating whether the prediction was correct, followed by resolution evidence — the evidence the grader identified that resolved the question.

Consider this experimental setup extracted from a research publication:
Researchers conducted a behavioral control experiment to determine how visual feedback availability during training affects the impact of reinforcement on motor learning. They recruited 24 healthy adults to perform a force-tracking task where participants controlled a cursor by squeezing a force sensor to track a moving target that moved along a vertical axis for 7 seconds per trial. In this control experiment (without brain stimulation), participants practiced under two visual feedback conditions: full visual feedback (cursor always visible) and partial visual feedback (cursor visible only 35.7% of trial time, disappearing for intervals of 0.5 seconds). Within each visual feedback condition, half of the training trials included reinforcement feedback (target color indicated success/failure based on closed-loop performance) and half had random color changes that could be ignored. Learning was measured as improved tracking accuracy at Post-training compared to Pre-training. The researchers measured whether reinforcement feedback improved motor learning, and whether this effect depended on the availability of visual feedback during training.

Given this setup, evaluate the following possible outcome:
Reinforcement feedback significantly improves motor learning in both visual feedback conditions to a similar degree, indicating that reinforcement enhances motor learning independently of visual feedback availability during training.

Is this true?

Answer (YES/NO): NO